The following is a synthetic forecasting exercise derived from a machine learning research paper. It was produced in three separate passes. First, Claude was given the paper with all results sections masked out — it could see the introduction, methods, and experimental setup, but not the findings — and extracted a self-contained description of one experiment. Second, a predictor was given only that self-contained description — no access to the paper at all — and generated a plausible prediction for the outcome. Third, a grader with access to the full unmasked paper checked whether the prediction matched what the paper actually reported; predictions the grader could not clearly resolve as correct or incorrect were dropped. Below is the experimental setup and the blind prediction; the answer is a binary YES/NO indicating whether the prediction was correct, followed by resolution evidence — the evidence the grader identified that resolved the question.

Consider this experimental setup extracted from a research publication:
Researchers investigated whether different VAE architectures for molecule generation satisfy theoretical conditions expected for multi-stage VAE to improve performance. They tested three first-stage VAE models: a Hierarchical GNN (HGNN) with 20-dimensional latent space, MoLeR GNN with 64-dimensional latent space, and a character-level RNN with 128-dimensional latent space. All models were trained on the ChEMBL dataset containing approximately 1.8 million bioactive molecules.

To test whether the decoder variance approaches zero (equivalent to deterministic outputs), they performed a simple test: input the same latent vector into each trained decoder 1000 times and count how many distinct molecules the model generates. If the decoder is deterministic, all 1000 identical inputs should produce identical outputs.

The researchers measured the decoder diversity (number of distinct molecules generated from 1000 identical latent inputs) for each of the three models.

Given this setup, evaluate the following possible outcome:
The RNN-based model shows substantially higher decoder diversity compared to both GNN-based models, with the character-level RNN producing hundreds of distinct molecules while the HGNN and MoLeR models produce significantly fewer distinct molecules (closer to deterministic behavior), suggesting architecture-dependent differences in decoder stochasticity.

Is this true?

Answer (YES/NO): YES